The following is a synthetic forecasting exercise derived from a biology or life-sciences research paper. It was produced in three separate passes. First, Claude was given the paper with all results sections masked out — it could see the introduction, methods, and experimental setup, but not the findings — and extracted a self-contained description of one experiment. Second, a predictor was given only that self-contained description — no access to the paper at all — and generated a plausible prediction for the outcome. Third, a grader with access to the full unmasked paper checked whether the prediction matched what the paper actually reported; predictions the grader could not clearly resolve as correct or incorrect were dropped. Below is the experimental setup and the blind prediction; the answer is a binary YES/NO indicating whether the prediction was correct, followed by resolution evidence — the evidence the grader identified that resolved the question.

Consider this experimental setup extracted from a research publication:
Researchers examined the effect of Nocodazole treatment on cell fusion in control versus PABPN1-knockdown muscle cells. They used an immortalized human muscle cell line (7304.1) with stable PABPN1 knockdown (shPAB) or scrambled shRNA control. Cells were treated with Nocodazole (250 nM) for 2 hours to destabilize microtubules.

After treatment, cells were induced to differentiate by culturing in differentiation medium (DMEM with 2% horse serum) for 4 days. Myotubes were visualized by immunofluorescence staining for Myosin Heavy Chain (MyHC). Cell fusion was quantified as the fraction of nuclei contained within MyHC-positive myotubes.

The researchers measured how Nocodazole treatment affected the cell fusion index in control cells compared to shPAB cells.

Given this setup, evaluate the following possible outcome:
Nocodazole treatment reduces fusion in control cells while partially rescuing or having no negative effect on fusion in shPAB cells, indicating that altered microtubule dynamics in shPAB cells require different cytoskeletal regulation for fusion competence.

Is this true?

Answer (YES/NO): NO